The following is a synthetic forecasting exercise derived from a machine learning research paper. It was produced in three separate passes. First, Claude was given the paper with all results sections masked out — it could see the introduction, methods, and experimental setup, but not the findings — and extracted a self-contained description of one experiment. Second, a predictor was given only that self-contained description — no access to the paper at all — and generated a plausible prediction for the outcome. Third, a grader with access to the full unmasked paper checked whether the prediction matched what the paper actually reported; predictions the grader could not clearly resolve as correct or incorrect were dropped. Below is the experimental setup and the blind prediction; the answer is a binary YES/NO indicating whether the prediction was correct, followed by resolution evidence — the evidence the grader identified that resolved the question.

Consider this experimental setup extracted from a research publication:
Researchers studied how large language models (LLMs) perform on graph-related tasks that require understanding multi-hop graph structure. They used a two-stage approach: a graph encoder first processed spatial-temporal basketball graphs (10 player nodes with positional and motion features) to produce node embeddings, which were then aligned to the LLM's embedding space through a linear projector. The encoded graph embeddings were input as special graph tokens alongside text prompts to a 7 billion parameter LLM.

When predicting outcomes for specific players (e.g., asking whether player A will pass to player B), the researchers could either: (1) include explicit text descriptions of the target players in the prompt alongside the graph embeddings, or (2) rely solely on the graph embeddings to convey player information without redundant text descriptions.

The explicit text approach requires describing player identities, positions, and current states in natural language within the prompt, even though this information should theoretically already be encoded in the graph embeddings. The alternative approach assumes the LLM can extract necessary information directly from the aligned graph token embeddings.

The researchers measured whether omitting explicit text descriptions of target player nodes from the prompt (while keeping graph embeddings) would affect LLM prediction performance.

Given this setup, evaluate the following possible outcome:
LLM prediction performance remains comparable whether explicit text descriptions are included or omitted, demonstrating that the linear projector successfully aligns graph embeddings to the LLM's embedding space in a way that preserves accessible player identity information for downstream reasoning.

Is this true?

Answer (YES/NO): NO